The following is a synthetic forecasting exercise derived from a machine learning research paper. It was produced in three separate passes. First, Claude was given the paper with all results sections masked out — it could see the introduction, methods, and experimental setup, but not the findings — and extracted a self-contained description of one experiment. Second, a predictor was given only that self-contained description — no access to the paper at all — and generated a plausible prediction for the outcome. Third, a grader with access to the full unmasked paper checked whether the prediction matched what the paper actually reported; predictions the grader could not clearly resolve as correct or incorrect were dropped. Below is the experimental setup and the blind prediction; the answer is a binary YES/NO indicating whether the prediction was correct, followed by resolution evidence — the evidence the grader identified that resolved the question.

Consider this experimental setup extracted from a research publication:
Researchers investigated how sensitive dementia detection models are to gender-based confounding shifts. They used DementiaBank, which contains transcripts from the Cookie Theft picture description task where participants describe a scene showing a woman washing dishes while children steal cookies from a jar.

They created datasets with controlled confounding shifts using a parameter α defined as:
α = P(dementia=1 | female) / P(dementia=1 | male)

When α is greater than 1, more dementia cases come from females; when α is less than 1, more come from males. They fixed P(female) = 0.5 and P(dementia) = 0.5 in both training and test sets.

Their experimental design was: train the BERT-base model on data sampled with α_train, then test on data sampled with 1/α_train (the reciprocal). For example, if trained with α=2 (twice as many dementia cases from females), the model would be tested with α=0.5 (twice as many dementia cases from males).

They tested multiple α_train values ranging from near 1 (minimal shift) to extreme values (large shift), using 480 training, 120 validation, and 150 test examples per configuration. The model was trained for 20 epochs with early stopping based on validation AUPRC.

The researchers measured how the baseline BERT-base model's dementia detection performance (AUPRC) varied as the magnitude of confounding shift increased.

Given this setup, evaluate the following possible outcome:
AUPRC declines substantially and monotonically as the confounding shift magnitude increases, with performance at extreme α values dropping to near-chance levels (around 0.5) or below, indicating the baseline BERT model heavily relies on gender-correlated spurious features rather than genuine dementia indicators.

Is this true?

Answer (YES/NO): NO